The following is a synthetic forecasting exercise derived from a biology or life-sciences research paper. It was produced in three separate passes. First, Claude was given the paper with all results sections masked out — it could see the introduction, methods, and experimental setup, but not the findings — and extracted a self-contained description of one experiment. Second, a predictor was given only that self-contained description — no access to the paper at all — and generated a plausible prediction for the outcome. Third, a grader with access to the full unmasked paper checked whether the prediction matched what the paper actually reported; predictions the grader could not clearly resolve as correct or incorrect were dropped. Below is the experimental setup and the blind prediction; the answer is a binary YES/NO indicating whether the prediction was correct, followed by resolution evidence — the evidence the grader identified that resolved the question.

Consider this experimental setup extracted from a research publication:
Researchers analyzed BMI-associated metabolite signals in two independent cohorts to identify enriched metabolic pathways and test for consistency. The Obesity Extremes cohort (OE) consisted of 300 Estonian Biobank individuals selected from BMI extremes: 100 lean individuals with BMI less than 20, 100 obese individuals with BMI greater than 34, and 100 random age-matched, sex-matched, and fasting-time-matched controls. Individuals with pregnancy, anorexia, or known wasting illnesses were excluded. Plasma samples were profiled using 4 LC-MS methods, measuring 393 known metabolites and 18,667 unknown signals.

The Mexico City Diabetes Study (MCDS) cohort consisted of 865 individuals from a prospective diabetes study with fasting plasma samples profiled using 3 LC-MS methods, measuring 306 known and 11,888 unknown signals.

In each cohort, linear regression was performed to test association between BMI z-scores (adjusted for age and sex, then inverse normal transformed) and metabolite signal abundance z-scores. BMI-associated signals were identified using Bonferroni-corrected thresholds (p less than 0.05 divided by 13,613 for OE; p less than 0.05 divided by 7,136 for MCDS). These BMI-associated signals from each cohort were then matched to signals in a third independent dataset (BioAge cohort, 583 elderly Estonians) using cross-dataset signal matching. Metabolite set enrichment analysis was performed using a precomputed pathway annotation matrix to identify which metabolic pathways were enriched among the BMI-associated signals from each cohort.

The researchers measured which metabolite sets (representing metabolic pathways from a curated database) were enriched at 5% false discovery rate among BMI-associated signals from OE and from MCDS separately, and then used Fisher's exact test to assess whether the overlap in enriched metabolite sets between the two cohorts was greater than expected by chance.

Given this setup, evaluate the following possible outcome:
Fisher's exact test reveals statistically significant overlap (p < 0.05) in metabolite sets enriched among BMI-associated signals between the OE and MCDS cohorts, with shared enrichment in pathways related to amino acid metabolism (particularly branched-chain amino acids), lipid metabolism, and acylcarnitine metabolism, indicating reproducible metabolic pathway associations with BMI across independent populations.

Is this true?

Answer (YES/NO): NO